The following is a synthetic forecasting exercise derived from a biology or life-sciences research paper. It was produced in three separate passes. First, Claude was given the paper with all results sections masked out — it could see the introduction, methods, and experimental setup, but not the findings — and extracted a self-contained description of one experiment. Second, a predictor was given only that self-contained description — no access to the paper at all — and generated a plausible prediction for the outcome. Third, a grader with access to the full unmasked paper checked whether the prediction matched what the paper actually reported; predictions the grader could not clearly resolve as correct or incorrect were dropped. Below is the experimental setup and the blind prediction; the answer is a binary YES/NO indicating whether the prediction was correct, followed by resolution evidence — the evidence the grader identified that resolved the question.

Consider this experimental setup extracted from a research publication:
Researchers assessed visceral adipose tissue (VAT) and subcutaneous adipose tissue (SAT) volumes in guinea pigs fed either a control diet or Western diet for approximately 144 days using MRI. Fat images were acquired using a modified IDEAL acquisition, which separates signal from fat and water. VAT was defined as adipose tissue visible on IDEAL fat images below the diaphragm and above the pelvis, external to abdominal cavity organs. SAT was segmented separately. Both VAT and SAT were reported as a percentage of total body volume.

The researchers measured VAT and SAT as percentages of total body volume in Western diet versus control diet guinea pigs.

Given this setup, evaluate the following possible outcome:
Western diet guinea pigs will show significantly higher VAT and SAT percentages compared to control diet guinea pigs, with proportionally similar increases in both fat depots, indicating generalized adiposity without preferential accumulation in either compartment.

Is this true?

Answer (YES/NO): NO